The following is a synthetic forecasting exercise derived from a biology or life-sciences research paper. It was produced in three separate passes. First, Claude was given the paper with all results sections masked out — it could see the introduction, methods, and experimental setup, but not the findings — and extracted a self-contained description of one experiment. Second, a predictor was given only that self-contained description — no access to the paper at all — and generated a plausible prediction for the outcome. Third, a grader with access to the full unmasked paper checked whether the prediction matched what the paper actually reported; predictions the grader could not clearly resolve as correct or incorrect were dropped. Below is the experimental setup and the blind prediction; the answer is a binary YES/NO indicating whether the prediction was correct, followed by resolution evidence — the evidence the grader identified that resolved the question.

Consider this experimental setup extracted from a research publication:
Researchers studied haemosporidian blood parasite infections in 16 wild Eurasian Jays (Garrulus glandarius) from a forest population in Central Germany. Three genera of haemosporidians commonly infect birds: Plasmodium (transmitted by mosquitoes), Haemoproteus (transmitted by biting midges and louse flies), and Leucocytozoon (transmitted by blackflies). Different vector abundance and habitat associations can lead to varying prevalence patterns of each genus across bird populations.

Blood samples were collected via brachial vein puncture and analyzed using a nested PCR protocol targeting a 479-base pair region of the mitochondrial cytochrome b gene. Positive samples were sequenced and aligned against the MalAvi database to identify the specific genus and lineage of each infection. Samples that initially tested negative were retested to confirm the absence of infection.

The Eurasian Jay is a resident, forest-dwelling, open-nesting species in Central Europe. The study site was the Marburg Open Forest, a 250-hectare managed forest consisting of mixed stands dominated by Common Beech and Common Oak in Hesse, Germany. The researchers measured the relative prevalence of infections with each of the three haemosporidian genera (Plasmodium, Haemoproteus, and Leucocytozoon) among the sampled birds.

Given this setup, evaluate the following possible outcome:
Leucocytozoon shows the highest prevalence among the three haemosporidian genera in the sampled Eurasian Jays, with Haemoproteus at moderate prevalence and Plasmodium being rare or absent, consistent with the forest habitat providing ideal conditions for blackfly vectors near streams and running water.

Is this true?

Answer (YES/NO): NO